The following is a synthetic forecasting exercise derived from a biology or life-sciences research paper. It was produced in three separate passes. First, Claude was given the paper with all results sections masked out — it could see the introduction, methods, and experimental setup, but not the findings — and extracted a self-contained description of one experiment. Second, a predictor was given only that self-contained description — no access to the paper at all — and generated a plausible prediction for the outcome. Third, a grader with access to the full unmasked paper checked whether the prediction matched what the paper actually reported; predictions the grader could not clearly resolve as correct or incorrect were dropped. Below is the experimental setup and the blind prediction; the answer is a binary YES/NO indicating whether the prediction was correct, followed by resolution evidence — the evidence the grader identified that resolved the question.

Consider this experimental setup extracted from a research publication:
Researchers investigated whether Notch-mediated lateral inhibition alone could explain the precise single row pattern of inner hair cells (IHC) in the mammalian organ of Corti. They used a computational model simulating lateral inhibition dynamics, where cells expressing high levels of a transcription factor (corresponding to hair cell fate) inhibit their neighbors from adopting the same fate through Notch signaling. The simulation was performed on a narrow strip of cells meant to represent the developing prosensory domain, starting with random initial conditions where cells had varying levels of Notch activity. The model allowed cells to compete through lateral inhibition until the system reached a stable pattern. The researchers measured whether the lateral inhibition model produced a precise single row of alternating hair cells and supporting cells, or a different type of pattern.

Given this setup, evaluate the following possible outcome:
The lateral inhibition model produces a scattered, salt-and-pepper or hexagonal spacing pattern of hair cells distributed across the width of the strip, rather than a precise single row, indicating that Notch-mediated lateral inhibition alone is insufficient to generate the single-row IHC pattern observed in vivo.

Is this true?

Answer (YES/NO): YES